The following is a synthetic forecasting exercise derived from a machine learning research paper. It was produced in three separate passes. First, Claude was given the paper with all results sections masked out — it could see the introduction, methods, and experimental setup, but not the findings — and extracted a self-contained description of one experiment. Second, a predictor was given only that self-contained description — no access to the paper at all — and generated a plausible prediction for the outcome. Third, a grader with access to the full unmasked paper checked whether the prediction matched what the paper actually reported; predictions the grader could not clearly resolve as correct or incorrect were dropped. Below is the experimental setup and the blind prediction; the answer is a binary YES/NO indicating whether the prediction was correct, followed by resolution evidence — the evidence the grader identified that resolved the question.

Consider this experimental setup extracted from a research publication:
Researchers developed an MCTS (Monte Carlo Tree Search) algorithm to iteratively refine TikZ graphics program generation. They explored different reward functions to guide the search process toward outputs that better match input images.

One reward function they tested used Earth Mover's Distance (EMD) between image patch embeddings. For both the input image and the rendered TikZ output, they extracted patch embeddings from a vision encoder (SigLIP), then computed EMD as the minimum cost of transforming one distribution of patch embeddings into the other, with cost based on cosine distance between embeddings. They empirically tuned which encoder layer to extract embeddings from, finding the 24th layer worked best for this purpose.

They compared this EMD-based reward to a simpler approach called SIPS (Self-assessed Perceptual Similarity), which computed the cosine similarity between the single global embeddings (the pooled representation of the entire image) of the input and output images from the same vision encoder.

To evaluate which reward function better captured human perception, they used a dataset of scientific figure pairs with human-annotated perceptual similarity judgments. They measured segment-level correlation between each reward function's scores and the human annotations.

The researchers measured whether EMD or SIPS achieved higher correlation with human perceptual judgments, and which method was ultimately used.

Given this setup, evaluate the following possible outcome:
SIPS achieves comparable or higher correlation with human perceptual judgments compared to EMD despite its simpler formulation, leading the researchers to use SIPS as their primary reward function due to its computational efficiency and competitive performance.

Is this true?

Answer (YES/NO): YES